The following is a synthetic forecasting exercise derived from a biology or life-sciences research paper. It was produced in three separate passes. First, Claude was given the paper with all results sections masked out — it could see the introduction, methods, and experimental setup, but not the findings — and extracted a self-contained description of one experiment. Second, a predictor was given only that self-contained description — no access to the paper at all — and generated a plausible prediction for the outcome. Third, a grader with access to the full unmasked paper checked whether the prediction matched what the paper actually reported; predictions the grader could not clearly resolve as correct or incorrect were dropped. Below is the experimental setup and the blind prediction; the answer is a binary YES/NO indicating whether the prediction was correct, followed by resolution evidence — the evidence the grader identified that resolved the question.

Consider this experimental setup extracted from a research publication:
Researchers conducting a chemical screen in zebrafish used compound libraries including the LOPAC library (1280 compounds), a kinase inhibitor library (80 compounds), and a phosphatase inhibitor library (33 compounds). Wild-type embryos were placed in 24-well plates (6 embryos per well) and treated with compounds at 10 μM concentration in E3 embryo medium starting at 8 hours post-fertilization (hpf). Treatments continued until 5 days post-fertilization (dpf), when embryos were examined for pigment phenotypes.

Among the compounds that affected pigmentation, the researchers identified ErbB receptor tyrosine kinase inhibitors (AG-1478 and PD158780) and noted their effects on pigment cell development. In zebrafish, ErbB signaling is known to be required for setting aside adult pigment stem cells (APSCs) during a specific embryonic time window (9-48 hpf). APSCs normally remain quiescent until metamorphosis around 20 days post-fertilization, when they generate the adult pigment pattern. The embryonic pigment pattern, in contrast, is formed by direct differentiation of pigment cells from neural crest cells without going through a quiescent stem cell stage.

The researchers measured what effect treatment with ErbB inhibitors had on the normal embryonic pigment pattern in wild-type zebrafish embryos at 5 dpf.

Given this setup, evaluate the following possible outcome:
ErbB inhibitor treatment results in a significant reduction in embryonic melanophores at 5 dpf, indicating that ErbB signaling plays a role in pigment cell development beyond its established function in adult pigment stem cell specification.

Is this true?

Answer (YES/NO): NO